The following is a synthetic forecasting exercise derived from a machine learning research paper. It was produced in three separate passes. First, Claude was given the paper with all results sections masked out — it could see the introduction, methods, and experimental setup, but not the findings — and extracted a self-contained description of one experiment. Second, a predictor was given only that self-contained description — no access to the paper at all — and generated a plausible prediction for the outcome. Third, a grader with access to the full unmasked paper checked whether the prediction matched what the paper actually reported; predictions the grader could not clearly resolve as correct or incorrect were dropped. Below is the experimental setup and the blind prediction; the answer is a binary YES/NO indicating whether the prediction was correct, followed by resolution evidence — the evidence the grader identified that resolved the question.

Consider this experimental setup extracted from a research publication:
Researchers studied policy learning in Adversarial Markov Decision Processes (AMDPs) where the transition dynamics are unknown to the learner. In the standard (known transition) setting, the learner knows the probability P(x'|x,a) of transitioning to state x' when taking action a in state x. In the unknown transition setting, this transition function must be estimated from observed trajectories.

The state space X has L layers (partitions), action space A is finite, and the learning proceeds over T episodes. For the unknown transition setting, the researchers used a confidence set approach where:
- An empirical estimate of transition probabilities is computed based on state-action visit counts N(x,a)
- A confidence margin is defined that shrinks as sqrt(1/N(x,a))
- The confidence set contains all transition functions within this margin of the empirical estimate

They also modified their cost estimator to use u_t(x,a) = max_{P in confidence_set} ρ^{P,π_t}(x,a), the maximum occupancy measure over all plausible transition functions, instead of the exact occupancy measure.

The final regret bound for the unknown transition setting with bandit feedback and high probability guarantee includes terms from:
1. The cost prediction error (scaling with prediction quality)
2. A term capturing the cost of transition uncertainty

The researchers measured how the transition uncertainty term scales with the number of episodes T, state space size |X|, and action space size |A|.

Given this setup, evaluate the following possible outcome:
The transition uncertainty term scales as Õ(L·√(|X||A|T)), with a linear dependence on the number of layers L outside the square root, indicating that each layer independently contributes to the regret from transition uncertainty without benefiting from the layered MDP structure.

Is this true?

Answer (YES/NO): NO